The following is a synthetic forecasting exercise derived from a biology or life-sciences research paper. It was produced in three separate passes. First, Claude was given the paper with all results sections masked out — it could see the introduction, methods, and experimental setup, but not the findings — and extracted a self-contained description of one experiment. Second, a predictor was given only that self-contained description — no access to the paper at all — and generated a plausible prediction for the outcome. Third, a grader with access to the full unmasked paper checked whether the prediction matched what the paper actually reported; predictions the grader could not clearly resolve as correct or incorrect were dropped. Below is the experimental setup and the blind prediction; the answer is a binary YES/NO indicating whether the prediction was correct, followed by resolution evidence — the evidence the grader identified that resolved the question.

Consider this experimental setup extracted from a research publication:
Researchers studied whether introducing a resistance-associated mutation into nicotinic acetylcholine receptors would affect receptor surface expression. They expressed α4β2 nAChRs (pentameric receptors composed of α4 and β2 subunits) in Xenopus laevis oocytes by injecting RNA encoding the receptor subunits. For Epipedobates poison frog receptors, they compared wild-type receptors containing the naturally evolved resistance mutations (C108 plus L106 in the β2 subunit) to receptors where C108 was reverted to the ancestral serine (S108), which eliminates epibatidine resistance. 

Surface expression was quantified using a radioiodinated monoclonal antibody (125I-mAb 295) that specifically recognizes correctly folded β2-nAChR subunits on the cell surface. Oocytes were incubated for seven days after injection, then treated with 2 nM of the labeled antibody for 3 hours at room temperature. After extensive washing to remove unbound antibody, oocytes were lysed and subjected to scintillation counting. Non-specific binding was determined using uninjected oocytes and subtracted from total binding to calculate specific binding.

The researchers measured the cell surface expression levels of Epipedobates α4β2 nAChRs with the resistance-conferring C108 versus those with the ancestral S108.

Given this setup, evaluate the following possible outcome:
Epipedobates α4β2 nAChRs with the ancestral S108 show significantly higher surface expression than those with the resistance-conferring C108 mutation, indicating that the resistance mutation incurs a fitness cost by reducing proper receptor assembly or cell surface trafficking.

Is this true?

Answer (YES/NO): YES